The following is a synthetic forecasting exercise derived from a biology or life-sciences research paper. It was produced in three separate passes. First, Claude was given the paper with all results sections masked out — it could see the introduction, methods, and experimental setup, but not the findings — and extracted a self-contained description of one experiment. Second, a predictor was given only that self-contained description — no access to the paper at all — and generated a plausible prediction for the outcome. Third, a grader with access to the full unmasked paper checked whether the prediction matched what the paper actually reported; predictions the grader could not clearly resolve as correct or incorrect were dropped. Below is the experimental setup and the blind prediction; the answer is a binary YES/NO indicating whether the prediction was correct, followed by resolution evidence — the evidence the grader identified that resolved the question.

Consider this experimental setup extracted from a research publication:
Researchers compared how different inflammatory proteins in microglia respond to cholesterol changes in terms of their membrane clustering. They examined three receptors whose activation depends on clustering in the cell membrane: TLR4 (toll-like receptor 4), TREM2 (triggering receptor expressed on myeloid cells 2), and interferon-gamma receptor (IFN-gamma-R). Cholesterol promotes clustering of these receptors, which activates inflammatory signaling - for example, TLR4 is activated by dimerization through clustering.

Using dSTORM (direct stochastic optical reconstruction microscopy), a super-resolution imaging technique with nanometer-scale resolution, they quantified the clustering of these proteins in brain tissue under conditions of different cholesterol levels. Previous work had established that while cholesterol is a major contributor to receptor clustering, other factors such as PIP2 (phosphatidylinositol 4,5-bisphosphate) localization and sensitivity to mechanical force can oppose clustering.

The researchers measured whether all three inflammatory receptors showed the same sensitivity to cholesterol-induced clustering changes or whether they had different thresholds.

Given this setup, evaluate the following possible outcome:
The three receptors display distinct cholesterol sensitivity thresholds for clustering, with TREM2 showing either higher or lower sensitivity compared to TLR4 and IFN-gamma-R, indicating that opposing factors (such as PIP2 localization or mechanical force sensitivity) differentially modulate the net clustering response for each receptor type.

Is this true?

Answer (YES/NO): YES